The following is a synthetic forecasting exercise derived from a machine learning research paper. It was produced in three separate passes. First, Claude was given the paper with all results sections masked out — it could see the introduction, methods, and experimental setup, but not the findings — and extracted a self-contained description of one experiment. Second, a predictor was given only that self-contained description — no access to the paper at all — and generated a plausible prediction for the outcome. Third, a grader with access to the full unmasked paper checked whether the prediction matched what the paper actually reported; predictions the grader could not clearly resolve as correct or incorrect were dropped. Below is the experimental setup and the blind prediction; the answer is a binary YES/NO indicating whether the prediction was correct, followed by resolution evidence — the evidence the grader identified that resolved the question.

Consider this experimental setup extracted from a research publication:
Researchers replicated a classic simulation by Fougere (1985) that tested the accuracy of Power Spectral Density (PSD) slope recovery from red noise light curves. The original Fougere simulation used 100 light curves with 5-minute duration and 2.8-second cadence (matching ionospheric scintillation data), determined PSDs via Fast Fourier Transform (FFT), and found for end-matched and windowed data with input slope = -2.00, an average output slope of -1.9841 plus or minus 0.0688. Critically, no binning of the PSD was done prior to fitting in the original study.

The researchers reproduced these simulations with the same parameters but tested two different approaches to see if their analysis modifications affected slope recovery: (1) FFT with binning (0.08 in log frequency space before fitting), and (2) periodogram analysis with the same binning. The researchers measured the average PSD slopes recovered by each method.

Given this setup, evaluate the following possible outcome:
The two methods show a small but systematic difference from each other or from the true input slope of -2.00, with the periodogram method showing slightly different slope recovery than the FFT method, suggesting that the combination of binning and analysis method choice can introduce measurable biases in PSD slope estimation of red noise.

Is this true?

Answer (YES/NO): NO